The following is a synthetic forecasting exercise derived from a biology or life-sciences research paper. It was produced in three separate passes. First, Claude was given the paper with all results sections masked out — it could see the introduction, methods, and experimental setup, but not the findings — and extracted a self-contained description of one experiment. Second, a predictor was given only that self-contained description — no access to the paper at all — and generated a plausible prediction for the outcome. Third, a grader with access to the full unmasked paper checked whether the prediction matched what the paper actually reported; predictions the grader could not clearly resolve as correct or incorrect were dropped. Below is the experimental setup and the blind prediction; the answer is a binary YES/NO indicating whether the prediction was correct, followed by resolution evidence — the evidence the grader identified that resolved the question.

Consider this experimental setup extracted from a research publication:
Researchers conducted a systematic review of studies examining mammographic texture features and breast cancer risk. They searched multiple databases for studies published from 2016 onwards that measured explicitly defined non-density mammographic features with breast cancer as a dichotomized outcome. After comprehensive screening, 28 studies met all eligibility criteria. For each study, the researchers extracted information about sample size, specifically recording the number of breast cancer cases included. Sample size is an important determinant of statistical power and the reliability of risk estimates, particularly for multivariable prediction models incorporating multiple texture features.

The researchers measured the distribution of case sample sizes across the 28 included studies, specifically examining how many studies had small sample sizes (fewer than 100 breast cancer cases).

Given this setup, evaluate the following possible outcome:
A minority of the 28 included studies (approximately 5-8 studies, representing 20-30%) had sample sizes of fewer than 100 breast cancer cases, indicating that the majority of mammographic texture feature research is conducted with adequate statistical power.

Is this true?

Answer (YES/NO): YES